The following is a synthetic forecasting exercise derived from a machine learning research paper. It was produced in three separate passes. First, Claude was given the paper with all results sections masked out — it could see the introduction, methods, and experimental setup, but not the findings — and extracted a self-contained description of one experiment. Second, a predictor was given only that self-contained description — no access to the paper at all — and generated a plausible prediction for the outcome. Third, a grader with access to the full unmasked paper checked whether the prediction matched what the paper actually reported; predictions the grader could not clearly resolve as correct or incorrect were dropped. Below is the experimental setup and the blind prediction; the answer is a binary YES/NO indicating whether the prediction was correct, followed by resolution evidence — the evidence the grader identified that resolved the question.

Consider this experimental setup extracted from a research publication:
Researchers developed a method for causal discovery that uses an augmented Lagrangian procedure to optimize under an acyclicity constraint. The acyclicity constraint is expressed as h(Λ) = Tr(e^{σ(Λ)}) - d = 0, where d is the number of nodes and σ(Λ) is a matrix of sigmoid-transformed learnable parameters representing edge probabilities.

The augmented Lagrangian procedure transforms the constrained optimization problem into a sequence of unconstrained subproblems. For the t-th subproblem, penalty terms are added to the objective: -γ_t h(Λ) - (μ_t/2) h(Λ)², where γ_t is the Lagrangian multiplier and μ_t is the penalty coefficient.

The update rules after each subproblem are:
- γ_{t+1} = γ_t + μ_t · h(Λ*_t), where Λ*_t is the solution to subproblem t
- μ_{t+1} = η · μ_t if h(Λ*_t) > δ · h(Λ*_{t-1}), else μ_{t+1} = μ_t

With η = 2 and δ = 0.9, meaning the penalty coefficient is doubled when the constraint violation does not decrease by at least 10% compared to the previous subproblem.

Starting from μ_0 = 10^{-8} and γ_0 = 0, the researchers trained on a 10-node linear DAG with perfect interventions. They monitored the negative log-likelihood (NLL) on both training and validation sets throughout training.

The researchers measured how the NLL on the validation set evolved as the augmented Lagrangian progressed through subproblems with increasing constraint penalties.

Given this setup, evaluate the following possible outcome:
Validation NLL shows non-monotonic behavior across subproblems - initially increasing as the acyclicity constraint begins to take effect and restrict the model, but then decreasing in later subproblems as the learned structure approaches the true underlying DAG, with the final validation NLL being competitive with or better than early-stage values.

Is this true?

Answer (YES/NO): NO